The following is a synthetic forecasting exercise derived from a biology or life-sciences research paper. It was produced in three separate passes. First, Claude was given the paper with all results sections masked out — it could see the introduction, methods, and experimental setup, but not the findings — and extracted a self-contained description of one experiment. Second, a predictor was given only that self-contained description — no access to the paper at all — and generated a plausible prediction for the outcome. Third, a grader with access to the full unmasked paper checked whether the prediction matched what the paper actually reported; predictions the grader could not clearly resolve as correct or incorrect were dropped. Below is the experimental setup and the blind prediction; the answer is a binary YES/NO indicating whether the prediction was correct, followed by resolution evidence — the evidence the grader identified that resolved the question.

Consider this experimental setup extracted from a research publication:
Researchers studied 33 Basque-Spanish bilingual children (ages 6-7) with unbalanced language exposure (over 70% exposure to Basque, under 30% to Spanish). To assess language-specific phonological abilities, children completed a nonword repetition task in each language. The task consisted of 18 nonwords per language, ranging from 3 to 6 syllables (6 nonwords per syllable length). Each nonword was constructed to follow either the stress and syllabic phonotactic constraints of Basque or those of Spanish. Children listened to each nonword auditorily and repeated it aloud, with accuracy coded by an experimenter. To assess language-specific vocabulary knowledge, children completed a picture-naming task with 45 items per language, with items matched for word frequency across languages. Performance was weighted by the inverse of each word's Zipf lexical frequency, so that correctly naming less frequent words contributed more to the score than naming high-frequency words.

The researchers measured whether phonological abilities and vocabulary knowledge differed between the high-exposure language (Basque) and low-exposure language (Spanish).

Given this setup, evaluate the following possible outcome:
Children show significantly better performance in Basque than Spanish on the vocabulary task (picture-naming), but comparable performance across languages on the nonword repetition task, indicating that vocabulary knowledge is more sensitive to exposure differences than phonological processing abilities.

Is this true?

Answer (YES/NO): YES